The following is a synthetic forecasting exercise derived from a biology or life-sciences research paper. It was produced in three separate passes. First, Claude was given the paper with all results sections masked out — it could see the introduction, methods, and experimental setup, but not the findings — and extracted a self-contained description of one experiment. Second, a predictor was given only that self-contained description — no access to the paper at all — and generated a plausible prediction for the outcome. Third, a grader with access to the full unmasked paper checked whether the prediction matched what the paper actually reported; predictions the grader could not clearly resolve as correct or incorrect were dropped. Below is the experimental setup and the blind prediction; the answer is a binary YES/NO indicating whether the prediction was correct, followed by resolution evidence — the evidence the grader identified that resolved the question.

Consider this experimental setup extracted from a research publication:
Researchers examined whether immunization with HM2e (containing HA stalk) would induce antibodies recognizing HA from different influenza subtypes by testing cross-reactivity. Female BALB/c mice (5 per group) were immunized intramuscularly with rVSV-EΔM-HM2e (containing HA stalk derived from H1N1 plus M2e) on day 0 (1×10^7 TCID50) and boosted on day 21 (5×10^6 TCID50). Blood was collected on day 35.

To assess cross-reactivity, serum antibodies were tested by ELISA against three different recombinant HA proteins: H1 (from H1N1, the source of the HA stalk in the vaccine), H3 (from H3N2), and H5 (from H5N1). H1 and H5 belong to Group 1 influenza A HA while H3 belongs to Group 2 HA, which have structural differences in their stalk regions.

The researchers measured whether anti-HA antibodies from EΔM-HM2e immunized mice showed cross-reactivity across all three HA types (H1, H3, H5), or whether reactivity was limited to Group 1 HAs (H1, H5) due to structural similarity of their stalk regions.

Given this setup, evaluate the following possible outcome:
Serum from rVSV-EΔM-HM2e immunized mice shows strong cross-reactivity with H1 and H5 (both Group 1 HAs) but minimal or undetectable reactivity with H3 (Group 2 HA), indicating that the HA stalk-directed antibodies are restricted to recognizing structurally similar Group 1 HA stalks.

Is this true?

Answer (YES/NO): NO